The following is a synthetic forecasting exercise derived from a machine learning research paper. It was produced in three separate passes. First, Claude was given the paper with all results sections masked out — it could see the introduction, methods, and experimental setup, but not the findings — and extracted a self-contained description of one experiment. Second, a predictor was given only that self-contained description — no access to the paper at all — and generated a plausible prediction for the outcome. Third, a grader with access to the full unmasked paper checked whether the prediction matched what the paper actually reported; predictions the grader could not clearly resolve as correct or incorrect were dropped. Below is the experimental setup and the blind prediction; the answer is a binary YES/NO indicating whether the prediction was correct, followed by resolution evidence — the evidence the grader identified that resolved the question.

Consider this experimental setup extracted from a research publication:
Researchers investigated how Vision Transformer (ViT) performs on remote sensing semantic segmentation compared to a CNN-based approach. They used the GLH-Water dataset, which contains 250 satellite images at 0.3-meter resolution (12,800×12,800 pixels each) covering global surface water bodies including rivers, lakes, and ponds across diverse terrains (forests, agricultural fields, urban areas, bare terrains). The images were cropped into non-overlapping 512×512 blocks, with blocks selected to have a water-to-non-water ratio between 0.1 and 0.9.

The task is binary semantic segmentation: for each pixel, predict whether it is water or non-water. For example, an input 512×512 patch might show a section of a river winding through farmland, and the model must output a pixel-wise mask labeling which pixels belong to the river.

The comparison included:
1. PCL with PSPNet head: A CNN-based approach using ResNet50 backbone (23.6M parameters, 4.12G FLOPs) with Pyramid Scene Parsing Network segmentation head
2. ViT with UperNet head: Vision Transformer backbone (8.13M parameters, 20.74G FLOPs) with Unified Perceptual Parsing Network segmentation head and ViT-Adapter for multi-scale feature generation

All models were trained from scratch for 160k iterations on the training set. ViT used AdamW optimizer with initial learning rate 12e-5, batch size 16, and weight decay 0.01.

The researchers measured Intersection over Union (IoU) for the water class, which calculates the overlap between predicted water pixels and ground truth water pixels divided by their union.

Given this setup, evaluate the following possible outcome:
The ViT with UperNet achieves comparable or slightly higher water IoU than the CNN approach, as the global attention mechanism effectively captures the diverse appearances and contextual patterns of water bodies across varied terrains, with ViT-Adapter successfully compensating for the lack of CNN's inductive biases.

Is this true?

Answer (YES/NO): NO